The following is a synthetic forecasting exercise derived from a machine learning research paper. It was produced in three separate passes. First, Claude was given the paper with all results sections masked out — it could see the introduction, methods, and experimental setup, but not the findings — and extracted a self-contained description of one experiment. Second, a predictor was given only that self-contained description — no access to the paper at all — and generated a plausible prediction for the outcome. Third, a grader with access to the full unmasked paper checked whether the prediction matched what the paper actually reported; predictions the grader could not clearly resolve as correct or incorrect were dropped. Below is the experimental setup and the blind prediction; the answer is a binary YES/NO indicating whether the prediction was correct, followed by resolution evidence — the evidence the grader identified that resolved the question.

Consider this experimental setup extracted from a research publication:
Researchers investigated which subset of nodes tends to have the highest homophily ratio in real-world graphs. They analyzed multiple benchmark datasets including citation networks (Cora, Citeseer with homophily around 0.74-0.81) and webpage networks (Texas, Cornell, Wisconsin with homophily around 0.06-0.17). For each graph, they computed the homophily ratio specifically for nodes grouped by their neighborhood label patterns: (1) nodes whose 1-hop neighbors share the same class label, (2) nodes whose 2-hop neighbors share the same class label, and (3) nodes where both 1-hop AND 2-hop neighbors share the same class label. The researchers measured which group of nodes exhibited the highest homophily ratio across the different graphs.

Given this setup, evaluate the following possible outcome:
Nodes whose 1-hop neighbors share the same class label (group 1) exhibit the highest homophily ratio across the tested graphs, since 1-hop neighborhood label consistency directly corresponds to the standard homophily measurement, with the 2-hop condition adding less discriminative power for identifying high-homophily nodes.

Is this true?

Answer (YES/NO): NO